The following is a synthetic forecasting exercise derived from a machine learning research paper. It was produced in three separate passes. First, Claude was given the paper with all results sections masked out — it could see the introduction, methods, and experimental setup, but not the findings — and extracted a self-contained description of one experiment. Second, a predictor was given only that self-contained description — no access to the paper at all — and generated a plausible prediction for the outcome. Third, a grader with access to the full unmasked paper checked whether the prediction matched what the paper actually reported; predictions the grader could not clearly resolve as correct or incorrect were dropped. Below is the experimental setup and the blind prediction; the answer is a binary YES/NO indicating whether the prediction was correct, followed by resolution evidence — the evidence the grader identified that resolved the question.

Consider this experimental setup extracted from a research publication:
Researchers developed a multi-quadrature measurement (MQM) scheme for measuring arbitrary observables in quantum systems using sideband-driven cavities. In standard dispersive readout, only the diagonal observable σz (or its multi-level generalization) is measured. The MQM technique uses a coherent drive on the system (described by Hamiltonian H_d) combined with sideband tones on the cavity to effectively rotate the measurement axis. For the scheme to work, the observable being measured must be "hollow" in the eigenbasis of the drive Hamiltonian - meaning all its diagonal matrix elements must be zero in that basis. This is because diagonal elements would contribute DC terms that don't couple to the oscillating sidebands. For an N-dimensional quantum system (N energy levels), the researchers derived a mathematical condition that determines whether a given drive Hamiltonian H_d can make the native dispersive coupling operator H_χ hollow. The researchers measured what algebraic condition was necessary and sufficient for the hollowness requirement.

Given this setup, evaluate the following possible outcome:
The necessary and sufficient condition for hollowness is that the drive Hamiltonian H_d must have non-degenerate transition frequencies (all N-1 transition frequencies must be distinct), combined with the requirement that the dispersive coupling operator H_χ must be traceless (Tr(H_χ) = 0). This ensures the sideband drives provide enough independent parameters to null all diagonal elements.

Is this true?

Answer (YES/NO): NO